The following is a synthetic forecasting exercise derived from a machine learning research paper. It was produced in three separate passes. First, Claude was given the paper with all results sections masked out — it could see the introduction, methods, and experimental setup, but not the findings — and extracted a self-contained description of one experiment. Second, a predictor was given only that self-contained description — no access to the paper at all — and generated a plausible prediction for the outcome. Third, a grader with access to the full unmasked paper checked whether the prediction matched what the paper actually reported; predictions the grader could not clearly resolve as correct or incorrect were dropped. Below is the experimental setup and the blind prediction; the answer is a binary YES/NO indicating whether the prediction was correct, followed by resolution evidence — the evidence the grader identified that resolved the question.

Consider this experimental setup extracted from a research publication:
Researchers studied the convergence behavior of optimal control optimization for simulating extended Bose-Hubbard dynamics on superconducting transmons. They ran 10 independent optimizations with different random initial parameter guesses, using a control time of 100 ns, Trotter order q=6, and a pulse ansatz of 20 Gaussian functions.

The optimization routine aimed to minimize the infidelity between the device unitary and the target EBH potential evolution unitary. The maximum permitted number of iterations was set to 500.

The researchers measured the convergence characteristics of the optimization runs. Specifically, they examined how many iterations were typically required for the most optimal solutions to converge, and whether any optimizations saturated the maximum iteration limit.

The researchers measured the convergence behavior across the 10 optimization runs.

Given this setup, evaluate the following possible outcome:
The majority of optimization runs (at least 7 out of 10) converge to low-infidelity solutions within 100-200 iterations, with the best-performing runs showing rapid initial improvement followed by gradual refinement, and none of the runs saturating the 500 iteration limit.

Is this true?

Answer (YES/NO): NO